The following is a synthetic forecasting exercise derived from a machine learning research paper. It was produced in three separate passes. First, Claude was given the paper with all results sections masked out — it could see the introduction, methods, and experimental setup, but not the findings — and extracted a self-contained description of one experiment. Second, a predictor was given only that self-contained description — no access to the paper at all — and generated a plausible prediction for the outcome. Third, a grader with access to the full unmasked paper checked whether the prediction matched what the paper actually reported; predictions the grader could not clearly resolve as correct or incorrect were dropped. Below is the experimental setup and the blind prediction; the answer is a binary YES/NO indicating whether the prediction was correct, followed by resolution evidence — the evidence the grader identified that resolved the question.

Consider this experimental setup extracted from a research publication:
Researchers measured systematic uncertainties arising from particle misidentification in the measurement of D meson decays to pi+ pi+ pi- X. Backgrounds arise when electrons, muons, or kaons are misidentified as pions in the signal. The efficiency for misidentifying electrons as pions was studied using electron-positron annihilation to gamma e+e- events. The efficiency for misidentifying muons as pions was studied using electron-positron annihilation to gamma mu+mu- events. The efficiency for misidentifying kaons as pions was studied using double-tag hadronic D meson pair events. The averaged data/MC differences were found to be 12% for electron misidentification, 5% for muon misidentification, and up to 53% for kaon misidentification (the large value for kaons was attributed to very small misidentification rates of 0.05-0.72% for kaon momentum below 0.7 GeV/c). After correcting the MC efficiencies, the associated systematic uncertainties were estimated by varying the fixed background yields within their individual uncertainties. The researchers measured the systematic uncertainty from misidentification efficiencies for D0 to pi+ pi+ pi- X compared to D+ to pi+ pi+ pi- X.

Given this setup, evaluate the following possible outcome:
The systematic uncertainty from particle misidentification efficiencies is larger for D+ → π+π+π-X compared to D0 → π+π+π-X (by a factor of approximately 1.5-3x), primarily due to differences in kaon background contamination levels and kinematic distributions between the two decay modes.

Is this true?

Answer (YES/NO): NO